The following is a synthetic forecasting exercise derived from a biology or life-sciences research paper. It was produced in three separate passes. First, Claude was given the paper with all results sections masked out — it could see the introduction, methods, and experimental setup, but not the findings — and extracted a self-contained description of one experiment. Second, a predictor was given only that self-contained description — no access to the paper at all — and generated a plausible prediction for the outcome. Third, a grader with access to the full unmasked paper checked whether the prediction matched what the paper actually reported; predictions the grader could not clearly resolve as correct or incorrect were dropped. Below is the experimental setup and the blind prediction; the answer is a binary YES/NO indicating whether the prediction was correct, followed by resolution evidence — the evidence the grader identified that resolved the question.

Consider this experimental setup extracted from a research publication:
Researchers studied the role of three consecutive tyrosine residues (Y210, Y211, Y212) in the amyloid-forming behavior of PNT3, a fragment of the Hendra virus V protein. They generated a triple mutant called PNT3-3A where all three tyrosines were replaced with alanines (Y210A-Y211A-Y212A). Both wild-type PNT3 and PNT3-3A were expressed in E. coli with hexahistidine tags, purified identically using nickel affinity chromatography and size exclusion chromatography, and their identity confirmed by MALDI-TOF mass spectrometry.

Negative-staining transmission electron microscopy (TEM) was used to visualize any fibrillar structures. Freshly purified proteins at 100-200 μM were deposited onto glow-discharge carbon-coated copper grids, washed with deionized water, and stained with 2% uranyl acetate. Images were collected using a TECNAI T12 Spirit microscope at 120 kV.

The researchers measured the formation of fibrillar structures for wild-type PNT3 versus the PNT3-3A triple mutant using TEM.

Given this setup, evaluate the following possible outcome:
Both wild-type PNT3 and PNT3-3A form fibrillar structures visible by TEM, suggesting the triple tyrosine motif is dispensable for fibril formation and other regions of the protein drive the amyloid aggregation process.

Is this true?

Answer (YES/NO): NO